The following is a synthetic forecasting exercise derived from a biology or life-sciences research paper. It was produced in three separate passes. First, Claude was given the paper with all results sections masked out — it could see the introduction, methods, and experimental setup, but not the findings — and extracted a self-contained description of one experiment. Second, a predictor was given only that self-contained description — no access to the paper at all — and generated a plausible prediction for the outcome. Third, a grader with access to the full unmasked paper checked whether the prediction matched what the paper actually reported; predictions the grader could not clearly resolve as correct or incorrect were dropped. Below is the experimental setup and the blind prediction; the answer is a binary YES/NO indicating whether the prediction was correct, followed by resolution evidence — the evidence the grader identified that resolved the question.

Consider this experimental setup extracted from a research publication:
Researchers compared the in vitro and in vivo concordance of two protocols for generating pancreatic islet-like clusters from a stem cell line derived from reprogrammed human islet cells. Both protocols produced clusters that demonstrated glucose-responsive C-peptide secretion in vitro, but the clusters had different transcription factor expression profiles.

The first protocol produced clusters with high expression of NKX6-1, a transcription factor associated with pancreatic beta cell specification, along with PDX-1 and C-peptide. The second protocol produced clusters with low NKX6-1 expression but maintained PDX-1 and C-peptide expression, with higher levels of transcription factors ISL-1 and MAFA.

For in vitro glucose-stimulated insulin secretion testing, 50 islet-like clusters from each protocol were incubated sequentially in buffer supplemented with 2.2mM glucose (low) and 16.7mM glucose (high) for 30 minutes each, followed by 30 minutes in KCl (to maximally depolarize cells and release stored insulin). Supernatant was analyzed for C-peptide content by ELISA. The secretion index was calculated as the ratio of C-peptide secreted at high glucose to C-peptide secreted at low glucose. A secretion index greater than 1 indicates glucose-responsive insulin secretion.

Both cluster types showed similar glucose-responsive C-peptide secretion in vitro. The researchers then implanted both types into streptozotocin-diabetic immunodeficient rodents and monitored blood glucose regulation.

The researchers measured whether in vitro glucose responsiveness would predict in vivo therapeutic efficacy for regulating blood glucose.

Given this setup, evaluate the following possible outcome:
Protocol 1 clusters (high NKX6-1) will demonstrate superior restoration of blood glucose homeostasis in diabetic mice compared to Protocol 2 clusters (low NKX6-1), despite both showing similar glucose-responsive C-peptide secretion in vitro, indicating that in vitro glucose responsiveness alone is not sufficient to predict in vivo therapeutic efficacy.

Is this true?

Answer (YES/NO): NO